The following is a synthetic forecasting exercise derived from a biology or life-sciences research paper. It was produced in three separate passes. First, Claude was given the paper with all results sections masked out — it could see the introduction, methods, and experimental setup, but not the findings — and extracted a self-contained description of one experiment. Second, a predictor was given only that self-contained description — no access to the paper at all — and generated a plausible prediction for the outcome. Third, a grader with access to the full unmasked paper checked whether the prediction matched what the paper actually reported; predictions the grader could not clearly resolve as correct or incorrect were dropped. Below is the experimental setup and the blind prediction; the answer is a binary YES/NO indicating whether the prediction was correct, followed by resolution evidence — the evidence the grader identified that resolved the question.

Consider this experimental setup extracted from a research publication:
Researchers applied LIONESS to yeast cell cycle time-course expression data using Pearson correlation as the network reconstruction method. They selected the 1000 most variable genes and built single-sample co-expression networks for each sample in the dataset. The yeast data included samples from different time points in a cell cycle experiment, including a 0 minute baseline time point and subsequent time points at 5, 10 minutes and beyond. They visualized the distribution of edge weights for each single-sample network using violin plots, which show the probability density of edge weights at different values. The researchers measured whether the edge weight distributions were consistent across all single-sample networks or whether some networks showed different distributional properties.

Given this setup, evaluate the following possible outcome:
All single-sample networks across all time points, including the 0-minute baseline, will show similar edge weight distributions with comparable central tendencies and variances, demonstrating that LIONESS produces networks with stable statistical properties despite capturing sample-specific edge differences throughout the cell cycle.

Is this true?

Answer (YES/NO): NO